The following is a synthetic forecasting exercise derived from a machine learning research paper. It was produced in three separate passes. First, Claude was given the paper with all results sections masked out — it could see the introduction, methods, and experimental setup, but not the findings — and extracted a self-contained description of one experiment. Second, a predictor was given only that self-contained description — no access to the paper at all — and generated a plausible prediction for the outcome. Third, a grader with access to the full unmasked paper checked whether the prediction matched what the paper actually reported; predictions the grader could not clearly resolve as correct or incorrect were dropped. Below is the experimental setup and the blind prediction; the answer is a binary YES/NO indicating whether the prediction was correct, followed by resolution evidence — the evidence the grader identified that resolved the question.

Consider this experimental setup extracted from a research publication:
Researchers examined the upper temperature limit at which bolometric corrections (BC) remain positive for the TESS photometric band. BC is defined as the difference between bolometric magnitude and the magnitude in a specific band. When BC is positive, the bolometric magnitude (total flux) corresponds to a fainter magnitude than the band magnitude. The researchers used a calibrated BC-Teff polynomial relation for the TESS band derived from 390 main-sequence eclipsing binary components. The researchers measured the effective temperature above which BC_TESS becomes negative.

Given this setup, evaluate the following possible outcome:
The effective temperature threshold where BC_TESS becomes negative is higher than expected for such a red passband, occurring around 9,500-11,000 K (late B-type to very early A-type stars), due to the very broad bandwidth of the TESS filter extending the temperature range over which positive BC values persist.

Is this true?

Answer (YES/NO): NO